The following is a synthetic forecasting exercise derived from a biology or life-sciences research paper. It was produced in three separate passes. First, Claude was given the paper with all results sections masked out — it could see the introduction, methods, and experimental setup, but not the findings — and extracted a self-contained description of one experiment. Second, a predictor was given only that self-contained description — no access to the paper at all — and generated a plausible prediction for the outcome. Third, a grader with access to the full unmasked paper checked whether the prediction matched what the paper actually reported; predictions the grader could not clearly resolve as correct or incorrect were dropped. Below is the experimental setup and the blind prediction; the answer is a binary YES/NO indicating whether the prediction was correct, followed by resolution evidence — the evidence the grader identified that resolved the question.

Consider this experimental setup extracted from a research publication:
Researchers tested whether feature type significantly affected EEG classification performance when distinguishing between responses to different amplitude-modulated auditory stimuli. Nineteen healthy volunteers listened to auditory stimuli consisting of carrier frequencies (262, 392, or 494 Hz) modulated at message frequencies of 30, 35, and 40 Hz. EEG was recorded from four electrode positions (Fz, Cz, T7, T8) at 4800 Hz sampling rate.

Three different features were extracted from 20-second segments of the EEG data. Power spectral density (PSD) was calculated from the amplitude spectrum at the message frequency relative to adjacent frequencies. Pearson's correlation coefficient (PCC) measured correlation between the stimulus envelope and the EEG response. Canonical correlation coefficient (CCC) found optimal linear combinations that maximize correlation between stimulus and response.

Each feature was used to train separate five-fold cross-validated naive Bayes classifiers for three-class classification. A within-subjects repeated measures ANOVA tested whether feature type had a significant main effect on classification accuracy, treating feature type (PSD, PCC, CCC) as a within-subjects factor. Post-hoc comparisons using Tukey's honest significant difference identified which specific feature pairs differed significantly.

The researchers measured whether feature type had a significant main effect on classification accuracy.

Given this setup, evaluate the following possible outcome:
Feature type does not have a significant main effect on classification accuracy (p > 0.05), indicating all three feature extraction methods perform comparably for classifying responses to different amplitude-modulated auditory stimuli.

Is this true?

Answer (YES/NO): YES